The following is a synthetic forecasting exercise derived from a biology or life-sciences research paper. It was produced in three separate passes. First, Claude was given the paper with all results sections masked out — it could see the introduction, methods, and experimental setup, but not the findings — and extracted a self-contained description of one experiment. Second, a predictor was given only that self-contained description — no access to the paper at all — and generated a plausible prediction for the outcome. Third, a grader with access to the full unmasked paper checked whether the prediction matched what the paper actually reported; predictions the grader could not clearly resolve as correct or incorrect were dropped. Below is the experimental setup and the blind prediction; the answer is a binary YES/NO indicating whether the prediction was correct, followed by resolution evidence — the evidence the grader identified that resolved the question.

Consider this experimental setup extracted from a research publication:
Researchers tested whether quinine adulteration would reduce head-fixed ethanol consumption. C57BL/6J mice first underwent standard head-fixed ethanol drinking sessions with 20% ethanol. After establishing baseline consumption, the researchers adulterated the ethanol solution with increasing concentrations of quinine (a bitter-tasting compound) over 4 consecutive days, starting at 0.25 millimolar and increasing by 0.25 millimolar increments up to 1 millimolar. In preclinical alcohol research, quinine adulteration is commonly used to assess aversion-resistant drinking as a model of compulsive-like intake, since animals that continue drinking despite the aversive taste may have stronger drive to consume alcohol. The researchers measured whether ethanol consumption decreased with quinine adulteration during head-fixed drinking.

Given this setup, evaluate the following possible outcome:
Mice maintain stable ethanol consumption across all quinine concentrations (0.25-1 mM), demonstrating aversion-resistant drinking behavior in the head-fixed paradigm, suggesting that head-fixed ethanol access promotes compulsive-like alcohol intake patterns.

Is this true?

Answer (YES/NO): NO